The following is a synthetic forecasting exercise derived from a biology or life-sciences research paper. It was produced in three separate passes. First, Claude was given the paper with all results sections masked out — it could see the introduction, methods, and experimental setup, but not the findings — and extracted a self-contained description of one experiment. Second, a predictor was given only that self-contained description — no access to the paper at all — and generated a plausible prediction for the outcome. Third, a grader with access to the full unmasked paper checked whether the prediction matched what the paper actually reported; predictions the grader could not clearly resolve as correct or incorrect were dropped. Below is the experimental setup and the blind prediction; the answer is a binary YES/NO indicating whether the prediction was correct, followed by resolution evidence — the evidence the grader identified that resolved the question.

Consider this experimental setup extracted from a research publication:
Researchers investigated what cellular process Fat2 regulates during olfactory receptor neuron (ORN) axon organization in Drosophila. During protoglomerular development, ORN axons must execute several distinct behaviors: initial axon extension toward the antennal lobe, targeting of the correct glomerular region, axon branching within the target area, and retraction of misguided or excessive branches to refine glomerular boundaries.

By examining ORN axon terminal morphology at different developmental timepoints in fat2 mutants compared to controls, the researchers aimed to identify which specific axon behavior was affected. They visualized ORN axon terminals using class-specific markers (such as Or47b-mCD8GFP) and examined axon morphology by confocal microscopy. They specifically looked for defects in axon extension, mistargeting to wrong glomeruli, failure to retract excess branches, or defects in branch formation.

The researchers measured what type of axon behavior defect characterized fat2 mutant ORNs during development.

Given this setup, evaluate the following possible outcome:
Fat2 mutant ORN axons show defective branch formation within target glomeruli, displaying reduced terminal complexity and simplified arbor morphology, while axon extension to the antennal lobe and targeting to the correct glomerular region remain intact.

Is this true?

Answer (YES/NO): NO